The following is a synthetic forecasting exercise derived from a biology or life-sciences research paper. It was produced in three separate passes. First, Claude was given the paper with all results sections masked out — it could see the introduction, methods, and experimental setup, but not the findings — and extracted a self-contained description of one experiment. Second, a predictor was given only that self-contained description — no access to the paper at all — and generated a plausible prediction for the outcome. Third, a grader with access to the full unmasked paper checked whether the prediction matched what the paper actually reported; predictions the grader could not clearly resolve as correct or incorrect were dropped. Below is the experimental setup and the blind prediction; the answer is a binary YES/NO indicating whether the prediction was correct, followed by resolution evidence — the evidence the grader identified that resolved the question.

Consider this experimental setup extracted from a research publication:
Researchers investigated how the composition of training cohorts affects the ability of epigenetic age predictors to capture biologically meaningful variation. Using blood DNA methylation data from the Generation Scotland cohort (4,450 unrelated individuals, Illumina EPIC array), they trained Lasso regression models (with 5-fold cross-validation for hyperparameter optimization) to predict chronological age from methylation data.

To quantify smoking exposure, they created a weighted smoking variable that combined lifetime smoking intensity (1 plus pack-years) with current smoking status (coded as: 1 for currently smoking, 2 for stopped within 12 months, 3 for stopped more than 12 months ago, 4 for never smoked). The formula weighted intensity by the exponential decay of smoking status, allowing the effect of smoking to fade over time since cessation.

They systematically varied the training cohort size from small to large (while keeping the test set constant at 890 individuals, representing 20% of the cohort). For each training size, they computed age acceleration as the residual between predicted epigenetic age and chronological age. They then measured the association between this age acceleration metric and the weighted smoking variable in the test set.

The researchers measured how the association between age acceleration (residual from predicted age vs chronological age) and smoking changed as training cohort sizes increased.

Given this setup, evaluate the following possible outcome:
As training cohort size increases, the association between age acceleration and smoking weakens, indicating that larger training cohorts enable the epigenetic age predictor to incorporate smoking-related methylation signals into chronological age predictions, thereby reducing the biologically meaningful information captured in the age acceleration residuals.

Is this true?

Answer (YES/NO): YES